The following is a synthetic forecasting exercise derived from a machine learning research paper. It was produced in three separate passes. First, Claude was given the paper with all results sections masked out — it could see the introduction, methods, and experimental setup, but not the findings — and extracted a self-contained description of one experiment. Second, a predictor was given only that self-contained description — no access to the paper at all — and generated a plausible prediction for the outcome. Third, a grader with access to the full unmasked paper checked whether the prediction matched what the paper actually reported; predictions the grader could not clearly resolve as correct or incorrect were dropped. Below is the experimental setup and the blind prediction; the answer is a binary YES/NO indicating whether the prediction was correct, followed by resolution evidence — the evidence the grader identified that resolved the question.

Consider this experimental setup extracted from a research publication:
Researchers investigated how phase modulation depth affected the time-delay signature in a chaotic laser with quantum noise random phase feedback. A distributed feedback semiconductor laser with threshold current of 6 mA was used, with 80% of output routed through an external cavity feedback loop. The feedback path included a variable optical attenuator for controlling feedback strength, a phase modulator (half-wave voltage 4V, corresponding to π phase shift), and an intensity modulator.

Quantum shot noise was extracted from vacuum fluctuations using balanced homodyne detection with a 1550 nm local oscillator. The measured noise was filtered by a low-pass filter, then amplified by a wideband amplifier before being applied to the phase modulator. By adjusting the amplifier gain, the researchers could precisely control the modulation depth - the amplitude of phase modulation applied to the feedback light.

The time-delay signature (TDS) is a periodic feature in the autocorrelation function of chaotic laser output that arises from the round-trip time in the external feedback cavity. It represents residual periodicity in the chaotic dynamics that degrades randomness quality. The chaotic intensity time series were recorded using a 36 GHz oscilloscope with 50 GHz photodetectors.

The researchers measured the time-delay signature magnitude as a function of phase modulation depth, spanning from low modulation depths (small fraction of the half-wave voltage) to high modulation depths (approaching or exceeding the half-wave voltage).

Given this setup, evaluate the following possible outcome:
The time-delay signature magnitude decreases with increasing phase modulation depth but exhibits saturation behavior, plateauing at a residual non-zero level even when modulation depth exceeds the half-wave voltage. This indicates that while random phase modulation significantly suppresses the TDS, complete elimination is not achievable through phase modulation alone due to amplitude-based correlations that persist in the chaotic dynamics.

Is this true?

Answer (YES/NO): NO